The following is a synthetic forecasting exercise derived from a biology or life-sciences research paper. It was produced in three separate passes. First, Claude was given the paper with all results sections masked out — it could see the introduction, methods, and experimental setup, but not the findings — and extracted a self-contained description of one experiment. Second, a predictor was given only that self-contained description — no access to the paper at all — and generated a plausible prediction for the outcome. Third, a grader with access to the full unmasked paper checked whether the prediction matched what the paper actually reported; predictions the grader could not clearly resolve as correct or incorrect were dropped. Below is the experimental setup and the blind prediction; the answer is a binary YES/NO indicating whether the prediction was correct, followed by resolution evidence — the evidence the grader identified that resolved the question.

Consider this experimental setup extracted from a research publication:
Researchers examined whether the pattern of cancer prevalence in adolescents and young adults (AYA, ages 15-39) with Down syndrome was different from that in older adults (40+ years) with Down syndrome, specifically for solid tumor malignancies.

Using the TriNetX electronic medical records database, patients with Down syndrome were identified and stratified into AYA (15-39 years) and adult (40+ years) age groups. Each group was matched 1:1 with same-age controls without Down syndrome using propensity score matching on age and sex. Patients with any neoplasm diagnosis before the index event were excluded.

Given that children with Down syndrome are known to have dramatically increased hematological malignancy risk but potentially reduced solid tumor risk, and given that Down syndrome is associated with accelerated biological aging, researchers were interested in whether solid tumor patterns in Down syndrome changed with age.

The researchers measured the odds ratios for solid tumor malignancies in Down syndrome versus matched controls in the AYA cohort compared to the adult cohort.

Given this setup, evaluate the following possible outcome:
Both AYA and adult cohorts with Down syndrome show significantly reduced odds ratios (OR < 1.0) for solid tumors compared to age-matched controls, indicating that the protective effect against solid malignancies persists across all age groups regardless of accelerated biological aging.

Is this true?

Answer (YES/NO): NO